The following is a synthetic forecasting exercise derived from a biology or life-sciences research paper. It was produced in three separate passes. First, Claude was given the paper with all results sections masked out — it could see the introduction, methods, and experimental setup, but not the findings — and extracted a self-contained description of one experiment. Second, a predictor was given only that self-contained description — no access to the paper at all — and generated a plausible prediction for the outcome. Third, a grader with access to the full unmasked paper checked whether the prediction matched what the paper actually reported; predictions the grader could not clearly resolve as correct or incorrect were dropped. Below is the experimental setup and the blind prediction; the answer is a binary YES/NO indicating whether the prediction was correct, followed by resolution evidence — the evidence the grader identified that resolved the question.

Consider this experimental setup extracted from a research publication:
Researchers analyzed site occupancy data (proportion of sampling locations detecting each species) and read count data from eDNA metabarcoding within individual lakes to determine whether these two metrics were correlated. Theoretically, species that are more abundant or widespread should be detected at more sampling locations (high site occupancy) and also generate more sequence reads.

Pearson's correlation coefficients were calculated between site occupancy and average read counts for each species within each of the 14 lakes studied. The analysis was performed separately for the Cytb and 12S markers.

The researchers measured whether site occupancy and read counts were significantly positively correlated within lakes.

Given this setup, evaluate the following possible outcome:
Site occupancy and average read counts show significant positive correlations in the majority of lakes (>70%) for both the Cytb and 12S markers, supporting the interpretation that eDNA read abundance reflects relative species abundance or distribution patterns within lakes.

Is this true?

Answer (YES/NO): YES